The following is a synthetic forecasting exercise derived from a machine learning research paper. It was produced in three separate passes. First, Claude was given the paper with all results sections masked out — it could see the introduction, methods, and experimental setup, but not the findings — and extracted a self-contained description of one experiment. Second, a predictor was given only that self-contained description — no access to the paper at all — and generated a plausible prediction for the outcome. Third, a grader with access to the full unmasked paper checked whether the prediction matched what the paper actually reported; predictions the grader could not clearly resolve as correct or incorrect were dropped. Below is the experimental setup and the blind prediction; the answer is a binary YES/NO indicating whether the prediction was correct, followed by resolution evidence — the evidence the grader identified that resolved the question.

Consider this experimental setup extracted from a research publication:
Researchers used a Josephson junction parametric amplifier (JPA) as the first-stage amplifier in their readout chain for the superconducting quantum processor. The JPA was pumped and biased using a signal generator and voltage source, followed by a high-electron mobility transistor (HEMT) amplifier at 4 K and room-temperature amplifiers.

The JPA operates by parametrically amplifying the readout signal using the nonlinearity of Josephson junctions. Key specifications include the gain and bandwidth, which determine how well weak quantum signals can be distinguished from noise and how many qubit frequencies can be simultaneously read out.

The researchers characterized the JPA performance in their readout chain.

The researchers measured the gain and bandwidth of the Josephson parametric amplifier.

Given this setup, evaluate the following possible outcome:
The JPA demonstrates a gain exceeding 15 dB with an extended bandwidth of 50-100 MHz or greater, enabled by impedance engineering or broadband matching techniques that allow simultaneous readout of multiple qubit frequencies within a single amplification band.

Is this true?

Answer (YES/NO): YES